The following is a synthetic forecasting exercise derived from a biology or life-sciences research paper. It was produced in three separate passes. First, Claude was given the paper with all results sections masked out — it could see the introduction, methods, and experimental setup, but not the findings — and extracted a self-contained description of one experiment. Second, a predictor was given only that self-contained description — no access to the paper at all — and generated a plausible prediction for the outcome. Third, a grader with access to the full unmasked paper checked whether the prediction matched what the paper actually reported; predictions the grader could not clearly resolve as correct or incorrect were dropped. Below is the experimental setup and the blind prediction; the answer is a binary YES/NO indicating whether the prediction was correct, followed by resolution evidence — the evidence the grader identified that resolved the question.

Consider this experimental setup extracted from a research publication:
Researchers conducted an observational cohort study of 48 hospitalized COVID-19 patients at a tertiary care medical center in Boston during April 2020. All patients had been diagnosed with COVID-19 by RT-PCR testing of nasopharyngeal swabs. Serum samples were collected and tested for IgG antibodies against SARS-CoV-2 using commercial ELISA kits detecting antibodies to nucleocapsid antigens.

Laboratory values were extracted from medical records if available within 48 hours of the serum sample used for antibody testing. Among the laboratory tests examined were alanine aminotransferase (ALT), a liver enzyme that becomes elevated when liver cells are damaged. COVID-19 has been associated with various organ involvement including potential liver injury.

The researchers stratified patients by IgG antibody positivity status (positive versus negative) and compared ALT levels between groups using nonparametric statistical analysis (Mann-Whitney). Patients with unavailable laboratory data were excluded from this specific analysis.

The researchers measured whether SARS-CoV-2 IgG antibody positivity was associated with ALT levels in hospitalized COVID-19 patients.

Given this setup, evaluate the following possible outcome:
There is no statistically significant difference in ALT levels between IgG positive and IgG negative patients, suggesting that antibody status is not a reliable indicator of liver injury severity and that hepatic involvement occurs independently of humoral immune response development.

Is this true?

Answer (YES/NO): YES